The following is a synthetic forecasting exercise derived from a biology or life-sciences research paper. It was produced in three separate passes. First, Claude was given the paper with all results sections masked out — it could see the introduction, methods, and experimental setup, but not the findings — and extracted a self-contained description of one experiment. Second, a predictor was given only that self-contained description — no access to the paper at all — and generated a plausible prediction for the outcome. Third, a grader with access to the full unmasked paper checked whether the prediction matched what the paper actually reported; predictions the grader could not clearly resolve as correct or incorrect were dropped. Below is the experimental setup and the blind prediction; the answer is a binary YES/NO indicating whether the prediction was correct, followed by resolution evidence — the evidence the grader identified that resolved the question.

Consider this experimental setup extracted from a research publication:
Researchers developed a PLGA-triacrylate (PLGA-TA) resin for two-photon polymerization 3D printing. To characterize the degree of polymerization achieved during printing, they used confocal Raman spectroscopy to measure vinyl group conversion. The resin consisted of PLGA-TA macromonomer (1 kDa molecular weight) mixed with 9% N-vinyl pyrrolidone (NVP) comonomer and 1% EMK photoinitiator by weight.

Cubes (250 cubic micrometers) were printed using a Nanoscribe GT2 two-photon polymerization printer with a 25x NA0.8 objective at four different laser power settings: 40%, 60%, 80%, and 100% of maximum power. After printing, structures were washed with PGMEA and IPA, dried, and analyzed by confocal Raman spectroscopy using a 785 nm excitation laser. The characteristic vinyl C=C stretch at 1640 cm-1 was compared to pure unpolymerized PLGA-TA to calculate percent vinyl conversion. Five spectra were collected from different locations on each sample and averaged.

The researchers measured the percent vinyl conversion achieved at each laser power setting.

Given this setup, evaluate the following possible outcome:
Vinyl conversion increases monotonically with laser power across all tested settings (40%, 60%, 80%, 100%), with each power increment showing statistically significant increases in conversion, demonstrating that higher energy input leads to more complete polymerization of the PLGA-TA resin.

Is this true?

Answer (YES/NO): NO